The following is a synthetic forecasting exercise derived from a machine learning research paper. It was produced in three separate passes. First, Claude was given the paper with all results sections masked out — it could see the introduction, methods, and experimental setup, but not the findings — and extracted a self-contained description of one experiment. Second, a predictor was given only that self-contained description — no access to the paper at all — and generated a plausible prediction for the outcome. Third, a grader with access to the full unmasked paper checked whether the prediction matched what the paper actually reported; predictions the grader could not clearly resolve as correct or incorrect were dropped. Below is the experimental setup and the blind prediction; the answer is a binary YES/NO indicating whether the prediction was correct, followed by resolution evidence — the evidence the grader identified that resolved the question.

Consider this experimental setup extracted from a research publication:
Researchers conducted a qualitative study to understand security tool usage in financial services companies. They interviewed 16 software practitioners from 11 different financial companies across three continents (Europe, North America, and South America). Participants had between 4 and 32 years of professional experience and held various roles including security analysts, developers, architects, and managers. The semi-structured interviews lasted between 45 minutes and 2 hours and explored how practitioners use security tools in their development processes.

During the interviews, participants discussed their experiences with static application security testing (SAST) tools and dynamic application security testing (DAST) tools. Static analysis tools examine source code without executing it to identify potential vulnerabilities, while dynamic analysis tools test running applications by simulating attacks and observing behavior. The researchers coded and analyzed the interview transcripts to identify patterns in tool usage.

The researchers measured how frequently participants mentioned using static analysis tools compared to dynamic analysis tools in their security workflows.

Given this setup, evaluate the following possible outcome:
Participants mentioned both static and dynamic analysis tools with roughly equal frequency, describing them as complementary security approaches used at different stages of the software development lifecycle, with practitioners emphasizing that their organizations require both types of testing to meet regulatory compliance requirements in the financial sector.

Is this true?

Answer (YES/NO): NO